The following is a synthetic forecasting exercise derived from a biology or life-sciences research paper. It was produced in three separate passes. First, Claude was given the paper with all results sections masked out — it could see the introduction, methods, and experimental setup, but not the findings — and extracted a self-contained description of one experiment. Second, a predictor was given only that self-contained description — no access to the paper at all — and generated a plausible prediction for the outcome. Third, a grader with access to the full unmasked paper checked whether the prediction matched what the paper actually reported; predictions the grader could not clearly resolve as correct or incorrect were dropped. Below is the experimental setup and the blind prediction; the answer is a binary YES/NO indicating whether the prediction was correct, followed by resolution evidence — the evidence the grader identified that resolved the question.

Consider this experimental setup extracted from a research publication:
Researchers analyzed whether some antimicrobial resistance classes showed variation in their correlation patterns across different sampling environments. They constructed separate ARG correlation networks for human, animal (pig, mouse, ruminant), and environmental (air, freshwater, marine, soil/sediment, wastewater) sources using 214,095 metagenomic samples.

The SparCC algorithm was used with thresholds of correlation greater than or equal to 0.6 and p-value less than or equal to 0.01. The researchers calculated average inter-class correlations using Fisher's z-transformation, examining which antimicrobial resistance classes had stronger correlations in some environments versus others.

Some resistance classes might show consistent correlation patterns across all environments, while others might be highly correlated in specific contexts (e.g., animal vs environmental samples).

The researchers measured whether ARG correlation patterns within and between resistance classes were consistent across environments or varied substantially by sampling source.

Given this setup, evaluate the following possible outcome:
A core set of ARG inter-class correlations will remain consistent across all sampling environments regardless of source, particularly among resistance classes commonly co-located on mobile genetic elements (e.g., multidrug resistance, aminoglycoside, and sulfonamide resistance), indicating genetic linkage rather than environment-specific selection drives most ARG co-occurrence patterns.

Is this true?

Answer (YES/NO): NO